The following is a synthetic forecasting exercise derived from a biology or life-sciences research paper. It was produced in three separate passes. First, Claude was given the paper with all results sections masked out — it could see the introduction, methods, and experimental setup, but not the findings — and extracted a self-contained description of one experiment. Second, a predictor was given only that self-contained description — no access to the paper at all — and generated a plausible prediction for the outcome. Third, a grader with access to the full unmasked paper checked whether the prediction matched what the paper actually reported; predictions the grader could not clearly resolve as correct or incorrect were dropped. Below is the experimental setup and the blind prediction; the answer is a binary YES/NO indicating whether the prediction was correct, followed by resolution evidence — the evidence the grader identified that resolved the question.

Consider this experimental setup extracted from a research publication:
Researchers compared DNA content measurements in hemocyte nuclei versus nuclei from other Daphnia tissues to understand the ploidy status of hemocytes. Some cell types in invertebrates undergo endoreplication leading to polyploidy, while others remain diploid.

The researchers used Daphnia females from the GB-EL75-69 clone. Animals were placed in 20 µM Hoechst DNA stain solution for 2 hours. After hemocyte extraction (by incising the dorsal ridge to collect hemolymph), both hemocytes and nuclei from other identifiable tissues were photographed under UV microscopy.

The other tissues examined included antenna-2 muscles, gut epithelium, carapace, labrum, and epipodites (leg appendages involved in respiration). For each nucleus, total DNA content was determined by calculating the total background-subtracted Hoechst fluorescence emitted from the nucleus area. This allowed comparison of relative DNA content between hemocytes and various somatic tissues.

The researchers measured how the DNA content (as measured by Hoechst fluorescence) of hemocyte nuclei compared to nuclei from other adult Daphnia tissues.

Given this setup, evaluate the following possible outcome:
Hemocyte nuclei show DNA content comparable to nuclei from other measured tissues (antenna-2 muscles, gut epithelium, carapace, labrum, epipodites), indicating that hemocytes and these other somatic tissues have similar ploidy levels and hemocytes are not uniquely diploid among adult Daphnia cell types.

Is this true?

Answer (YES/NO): NO